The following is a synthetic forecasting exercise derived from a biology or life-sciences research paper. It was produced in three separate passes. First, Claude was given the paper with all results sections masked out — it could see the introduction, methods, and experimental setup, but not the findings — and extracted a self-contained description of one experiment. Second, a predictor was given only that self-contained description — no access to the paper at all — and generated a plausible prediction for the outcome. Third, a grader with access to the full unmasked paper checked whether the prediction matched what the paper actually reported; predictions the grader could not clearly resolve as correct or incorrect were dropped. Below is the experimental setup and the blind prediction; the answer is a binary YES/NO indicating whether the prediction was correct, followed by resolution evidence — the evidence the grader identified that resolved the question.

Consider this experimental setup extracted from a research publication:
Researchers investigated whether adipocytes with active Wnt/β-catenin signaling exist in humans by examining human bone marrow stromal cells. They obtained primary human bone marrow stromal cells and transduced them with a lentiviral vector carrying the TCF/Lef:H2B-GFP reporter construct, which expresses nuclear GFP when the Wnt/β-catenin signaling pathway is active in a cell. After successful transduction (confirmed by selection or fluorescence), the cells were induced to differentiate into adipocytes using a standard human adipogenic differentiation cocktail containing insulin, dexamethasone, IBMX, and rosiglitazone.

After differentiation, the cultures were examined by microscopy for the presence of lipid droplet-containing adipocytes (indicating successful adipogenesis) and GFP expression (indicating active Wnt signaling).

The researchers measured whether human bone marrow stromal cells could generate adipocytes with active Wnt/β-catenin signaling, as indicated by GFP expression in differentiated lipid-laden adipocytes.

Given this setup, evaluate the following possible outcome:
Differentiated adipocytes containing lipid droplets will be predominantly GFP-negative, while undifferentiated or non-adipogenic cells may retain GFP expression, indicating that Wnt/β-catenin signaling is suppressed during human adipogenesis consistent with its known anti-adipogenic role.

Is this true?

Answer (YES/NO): NO